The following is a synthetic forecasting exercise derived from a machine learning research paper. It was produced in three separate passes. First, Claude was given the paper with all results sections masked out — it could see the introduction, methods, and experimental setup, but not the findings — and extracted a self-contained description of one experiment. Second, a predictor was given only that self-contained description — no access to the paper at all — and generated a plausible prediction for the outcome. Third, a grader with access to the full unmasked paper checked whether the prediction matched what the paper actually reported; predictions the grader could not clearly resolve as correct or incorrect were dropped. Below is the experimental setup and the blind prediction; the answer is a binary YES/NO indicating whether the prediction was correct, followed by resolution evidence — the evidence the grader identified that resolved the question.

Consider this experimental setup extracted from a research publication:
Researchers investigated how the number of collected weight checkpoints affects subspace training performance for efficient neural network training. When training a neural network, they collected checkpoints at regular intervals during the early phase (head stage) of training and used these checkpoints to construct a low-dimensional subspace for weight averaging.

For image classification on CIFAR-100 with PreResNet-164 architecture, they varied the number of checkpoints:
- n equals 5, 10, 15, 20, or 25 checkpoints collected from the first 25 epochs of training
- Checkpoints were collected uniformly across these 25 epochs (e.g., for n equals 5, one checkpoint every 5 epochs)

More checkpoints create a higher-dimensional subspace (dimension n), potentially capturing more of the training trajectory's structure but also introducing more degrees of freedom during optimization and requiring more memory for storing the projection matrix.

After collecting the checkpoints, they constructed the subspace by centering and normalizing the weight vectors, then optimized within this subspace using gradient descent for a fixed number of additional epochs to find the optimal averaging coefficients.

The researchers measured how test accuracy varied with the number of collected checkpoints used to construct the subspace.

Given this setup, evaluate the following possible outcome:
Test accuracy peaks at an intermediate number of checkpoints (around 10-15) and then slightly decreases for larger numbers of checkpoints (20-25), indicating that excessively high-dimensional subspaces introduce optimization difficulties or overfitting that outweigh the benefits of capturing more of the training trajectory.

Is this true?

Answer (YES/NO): NO